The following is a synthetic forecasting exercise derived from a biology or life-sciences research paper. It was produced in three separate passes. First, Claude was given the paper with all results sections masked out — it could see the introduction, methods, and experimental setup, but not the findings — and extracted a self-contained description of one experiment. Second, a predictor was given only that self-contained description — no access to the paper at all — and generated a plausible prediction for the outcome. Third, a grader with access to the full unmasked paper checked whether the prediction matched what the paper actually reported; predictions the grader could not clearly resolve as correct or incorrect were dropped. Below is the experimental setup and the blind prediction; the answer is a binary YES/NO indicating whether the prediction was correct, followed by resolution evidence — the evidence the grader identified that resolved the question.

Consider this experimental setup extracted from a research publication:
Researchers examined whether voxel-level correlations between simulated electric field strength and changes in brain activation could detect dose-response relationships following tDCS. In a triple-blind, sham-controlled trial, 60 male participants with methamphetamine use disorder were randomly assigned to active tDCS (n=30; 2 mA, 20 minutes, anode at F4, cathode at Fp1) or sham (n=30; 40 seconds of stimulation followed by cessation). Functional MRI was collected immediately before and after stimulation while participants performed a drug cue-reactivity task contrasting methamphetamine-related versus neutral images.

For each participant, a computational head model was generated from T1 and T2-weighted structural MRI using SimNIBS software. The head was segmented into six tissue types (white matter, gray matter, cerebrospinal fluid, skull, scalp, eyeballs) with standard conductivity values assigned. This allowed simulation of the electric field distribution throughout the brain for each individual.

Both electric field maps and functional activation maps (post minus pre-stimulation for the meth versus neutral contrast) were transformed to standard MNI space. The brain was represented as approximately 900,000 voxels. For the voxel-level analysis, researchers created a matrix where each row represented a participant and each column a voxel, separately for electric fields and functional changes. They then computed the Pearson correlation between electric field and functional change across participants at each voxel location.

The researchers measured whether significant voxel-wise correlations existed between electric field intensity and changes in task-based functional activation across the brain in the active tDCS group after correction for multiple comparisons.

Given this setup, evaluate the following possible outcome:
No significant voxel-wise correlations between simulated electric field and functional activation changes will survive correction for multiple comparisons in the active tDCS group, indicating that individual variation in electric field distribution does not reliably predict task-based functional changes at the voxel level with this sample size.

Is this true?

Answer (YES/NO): YES